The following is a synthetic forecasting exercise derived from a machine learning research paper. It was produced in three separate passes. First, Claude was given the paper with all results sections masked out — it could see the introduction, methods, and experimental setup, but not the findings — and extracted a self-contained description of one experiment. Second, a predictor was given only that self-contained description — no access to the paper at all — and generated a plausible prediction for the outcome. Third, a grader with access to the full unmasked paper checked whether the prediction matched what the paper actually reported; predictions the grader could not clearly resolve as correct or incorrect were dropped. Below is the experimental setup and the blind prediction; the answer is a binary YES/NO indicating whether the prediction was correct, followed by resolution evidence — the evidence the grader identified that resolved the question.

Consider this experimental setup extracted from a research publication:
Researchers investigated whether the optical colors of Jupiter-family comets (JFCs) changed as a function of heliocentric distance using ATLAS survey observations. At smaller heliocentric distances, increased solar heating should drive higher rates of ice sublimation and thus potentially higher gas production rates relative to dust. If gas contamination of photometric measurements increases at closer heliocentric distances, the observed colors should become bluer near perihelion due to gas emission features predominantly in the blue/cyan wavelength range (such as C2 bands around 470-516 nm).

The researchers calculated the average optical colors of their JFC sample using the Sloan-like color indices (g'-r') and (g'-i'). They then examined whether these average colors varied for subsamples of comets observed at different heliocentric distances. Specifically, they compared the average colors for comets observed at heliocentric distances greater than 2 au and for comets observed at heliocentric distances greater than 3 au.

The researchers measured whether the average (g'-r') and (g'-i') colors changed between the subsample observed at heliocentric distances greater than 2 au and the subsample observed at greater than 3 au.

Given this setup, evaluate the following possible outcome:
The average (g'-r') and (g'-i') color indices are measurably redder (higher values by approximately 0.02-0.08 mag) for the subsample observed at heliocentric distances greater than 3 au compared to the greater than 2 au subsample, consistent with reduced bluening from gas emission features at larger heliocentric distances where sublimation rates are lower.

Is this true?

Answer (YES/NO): NO